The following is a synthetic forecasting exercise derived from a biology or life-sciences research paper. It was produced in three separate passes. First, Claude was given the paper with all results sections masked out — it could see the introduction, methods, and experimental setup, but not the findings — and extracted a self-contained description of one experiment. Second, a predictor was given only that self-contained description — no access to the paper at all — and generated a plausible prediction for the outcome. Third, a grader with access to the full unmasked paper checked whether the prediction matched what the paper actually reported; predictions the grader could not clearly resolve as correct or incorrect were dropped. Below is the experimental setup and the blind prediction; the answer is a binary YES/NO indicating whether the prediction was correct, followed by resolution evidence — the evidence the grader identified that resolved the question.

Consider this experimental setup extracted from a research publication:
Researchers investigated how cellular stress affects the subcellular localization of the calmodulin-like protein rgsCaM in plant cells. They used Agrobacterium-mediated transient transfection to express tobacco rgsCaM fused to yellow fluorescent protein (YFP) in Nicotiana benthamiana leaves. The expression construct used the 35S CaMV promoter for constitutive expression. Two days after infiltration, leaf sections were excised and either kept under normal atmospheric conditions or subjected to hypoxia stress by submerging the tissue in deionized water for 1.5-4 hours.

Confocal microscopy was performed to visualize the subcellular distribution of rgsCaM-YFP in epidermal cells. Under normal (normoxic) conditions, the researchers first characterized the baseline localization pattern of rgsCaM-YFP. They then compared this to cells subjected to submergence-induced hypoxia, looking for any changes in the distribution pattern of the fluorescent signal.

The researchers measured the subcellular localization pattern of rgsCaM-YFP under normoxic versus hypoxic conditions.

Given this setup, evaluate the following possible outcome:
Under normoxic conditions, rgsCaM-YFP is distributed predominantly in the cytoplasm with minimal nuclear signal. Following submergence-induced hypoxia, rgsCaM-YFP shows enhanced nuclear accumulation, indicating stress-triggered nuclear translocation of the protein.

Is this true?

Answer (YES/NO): NO